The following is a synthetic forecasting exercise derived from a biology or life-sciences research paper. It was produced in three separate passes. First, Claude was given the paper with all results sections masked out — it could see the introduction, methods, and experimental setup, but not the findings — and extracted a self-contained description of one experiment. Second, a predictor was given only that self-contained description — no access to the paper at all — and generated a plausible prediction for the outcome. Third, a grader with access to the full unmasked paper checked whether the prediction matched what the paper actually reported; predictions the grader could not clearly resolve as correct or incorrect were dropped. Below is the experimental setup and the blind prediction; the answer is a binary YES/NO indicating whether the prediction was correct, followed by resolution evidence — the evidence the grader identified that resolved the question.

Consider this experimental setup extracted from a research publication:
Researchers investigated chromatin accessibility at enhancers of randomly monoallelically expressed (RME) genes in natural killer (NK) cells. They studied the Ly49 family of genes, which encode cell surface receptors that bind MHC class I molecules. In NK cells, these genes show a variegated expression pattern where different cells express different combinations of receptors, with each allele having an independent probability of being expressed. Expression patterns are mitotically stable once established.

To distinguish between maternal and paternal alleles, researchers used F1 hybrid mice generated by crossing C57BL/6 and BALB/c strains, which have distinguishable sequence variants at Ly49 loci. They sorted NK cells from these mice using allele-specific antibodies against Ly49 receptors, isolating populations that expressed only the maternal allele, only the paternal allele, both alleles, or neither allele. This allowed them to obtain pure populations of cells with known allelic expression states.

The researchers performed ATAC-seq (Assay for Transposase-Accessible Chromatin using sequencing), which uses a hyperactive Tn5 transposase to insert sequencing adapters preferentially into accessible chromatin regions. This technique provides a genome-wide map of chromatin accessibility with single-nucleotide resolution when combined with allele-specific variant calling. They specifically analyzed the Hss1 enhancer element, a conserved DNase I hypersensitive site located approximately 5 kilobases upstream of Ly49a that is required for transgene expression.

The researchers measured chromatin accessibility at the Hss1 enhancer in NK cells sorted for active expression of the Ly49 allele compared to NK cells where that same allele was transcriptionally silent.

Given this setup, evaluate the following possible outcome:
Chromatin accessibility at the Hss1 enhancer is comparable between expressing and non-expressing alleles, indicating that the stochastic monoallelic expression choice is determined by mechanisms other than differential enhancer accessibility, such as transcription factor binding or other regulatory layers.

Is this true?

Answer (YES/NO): YES